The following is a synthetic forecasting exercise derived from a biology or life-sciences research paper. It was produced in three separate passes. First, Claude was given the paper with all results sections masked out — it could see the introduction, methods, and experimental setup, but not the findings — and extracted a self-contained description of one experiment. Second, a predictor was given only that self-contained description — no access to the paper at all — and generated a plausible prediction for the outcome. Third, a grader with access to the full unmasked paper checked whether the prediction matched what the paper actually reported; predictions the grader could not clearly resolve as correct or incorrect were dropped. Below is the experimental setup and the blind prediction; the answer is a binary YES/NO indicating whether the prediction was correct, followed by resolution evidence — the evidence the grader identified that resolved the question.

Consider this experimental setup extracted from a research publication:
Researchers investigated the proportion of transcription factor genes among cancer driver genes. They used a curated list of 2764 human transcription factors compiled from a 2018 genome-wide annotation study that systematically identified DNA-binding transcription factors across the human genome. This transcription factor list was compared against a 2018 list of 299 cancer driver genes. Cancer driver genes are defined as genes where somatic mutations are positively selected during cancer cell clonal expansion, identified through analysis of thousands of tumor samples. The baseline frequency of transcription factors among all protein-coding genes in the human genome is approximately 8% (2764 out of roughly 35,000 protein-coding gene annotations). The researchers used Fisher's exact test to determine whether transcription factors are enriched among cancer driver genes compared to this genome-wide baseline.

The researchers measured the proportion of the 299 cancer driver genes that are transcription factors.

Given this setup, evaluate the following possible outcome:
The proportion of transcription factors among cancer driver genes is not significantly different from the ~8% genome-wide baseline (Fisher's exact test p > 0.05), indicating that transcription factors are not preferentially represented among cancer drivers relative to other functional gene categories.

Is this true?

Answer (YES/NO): NO